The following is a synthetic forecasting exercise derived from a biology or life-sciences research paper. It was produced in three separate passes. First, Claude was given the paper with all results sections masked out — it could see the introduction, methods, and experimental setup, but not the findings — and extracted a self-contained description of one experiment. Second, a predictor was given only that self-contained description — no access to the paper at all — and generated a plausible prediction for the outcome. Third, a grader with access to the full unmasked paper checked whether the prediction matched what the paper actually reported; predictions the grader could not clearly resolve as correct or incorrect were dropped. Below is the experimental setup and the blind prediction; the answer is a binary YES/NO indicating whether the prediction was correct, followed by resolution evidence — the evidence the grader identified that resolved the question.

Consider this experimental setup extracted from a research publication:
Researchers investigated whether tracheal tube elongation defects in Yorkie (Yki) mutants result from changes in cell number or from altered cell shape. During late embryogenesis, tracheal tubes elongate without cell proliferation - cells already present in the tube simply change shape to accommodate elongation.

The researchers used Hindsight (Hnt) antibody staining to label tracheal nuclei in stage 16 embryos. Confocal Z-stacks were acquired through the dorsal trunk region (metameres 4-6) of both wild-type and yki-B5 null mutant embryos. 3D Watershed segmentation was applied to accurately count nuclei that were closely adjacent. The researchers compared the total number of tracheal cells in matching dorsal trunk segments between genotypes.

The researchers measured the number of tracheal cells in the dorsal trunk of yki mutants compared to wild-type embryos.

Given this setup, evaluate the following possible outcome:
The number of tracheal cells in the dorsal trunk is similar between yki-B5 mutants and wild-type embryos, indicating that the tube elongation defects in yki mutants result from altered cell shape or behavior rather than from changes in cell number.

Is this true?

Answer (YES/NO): YES